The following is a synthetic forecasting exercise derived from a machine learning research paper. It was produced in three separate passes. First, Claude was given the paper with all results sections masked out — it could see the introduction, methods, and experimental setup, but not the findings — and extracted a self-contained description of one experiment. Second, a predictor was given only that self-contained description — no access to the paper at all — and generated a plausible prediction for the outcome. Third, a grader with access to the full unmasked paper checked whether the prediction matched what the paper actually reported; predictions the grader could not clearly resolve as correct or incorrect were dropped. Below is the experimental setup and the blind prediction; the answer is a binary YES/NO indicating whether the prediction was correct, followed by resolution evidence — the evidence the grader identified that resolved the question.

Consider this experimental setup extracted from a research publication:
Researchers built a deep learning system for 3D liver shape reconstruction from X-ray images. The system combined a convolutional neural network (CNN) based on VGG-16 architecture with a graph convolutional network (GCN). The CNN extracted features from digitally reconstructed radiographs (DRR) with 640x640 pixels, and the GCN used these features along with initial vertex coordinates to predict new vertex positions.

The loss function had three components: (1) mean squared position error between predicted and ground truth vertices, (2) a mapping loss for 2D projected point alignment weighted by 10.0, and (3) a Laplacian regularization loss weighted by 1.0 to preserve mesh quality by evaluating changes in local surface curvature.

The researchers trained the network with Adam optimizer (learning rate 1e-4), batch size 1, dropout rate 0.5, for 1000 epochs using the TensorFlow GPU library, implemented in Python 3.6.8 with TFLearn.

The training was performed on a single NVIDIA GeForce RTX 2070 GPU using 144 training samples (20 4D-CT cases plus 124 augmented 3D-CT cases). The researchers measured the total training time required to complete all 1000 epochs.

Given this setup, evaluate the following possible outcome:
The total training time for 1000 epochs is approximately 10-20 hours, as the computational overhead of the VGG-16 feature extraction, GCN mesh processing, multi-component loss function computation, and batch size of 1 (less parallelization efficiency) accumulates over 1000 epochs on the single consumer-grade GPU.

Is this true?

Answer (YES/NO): NO